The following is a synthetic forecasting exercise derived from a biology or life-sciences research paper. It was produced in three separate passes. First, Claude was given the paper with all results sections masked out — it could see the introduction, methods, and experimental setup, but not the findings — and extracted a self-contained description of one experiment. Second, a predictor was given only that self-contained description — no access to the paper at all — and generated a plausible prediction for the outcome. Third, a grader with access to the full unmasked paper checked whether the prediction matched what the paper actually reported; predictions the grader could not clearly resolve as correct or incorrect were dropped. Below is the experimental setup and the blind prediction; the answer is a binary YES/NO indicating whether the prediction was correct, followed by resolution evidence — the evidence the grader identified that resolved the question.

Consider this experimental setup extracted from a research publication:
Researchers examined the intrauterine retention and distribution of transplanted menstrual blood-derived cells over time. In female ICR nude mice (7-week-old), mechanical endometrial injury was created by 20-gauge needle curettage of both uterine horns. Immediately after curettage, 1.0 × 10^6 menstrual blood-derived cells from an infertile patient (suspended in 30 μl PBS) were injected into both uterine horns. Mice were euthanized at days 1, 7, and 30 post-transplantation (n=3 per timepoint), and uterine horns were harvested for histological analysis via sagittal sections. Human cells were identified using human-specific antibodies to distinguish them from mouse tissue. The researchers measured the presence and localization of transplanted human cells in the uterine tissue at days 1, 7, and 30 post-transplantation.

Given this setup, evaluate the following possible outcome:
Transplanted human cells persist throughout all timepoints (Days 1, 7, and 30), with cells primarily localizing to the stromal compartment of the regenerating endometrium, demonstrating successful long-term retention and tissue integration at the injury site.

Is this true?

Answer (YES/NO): NO